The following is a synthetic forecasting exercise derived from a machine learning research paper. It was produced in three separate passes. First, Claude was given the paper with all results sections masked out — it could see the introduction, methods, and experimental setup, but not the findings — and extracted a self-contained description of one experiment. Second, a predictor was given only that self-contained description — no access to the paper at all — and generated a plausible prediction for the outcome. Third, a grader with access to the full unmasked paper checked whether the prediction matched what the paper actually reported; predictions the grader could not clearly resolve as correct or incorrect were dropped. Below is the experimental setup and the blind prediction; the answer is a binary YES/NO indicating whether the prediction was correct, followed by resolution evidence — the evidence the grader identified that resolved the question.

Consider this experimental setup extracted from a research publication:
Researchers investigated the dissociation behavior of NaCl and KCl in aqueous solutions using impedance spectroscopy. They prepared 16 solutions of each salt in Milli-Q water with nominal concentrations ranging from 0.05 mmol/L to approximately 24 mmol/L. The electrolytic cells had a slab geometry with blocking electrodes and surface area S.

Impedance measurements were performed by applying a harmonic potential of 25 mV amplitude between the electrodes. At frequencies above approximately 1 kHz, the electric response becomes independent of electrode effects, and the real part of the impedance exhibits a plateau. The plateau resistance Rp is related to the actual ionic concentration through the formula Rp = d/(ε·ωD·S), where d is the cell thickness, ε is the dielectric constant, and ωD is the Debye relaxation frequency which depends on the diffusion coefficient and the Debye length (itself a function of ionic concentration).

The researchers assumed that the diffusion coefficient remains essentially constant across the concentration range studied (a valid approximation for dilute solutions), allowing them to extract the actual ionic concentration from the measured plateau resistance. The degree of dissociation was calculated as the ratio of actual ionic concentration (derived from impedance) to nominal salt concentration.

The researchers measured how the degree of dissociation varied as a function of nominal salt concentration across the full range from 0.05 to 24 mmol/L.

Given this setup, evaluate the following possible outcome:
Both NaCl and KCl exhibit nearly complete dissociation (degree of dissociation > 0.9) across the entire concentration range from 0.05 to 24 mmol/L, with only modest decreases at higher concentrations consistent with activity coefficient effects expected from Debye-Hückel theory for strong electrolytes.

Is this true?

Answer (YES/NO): NO